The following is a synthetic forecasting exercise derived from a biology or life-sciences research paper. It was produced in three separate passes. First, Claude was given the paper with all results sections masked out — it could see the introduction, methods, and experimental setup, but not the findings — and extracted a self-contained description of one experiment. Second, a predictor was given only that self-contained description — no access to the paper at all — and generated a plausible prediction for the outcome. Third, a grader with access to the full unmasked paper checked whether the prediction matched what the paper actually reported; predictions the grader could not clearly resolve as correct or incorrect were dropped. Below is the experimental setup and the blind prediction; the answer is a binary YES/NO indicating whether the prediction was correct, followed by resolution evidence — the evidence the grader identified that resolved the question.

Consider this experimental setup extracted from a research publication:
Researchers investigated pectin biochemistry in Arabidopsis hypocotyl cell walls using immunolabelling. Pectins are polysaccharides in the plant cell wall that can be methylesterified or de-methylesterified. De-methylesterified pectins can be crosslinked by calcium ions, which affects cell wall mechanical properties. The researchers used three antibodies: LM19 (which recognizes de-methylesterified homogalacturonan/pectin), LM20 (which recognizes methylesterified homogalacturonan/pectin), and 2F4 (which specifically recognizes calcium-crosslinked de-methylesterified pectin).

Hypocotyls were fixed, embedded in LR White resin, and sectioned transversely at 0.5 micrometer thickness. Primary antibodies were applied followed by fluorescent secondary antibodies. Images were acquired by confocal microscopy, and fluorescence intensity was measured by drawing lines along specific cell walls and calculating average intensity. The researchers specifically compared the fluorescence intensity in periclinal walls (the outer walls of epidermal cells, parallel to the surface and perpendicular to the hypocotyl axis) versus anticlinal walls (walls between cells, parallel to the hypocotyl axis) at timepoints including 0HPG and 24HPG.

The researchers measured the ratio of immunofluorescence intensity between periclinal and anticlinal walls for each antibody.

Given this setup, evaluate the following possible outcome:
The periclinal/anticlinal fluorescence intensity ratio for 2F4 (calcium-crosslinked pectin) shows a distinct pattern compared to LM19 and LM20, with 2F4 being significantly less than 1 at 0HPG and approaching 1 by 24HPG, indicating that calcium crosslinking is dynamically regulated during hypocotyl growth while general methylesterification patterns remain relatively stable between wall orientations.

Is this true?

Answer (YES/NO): NO